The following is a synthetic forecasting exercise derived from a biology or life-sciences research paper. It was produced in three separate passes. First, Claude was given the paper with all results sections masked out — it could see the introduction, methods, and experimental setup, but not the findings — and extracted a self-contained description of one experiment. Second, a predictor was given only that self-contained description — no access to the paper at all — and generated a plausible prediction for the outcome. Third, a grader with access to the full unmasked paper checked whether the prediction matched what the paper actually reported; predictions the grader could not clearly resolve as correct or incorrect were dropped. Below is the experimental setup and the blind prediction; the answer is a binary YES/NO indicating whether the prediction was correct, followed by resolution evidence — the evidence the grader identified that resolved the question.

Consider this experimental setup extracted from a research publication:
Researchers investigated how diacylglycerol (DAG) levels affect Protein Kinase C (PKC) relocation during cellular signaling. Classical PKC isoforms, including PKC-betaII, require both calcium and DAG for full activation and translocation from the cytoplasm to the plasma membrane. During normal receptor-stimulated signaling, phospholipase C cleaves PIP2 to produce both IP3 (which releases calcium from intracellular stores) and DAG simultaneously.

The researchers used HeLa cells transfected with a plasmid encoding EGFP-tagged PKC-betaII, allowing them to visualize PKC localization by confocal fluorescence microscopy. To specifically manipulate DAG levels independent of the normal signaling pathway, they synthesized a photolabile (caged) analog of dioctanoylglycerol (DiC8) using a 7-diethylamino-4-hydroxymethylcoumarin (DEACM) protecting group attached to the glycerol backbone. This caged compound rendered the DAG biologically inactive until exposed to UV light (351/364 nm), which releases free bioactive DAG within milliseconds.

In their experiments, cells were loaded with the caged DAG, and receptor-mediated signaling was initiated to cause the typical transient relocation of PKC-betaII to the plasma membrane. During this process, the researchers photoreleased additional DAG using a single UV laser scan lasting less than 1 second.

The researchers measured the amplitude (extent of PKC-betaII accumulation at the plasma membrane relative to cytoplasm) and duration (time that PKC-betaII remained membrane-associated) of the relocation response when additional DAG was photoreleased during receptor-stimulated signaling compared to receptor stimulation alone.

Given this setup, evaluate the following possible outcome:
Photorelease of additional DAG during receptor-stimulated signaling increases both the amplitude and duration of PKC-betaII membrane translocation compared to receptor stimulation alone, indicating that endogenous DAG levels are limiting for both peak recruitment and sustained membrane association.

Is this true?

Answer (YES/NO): YES